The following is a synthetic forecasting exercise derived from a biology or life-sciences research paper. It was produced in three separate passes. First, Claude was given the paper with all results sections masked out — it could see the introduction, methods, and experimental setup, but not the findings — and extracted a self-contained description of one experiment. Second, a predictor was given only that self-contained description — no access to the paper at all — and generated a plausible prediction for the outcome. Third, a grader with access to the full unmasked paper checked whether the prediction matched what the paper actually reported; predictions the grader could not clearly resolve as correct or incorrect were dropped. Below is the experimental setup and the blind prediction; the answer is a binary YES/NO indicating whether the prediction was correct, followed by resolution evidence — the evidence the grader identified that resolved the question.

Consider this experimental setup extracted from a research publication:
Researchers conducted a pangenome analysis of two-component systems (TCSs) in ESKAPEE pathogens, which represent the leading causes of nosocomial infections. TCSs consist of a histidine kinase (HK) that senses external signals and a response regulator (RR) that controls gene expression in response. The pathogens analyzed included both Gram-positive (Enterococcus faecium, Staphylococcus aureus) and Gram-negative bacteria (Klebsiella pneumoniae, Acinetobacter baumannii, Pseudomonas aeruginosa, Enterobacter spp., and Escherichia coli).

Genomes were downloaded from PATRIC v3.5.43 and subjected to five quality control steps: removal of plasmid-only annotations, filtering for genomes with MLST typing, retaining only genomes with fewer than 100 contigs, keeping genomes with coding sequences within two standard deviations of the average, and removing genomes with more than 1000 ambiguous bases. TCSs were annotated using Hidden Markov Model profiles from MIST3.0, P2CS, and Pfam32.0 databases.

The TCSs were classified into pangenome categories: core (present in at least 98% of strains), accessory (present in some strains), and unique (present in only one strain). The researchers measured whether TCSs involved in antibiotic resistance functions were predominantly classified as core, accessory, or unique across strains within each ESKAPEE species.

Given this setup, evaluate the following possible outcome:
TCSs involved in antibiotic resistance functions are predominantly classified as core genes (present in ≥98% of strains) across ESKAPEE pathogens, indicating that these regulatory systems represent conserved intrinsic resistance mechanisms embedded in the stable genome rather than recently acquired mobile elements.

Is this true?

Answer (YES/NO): YES